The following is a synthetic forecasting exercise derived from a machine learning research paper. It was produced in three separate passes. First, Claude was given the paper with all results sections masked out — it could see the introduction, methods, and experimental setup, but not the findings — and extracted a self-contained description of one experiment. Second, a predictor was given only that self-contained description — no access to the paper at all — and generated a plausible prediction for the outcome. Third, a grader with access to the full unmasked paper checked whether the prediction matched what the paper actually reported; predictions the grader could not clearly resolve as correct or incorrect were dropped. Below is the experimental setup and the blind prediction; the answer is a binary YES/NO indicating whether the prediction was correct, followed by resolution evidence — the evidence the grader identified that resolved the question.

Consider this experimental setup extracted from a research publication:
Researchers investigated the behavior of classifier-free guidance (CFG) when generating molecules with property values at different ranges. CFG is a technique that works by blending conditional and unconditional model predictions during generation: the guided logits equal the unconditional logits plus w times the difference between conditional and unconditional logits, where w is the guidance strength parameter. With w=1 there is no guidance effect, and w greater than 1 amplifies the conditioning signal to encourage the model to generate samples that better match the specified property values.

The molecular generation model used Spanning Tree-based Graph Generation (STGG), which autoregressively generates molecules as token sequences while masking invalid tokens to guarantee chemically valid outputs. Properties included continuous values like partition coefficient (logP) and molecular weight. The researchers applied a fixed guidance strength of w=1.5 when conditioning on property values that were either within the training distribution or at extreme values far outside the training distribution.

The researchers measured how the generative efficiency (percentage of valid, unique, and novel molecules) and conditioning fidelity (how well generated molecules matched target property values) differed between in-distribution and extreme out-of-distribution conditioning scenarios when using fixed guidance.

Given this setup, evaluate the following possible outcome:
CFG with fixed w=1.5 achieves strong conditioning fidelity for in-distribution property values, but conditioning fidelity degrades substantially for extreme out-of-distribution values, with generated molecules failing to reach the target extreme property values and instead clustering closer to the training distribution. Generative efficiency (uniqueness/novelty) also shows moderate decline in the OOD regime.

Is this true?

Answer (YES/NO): NO